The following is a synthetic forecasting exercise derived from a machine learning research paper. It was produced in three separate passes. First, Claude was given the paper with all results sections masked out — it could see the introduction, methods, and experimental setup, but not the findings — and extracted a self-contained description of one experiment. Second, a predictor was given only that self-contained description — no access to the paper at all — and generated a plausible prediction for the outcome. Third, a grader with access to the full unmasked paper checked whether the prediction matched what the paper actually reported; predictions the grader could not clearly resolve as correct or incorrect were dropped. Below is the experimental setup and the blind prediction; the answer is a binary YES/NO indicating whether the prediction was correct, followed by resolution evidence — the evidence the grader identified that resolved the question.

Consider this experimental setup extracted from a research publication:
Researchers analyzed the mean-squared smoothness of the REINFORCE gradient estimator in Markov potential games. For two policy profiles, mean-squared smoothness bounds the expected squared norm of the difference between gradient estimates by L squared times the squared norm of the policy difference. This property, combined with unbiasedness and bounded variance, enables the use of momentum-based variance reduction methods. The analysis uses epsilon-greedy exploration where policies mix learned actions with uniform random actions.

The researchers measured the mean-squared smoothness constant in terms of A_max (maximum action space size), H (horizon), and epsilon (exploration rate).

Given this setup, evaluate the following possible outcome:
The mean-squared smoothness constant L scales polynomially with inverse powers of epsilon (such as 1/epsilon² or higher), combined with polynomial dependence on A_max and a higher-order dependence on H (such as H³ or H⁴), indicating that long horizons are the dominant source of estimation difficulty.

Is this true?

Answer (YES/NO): NO